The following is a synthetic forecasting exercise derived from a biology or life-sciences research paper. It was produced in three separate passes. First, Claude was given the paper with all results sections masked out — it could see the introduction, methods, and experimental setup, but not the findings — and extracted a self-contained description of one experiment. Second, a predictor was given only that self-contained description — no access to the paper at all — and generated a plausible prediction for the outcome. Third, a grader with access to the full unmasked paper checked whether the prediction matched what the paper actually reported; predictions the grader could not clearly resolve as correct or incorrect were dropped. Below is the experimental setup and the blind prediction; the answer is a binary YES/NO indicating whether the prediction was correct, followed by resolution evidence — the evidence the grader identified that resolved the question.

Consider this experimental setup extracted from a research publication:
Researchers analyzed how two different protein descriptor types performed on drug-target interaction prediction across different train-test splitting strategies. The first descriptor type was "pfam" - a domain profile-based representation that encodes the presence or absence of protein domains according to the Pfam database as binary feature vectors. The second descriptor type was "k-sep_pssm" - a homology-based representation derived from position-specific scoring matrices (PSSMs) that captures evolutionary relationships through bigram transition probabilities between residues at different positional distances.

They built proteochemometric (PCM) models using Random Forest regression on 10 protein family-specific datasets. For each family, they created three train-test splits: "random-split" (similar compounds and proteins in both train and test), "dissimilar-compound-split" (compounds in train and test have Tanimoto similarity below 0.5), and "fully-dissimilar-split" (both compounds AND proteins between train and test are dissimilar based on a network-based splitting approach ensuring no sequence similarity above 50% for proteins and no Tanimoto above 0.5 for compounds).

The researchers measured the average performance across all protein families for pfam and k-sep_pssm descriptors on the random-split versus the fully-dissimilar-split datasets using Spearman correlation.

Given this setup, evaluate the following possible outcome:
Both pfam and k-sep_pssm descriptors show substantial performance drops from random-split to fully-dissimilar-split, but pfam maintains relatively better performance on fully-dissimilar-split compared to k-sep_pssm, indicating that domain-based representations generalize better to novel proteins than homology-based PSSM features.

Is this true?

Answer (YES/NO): NO